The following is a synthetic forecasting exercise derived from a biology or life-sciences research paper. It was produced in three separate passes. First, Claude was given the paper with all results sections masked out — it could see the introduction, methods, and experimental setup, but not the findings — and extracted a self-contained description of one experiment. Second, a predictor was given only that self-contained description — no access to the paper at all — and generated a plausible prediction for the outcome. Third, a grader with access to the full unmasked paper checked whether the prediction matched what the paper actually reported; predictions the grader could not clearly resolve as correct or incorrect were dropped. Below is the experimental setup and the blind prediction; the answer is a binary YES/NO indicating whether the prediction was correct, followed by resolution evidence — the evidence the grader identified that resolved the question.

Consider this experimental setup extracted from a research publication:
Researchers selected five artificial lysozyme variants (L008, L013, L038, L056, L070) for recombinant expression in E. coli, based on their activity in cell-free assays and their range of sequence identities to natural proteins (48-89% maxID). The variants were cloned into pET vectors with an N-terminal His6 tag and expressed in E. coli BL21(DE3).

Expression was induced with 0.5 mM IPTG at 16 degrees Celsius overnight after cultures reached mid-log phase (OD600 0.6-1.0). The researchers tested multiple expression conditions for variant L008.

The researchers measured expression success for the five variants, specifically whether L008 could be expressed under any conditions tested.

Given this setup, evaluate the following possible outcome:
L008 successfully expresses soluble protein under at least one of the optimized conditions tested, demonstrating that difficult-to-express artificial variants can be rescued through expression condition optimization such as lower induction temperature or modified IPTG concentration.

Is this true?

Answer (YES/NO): NO